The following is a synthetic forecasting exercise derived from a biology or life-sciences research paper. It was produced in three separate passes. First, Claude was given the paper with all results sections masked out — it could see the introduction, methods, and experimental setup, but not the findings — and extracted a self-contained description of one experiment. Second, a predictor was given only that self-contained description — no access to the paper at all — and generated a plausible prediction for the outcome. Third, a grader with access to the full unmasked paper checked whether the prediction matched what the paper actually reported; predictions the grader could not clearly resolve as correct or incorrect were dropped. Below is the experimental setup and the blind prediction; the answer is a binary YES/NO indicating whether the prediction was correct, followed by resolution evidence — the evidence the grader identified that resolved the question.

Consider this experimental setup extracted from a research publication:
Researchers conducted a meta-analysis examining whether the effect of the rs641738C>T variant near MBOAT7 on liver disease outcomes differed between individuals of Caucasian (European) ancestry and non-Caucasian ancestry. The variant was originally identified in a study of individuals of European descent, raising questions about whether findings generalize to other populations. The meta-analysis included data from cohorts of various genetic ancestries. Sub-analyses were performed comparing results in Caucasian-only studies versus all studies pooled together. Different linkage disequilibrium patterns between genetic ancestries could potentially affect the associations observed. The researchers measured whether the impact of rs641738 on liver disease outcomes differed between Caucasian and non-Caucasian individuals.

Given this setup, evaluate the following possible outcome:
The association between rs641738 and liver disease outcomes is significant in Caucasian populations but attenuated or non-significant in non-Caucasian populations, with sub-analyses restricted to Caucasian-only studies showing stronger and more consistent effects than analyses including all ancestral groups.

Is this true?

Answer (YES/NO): NO